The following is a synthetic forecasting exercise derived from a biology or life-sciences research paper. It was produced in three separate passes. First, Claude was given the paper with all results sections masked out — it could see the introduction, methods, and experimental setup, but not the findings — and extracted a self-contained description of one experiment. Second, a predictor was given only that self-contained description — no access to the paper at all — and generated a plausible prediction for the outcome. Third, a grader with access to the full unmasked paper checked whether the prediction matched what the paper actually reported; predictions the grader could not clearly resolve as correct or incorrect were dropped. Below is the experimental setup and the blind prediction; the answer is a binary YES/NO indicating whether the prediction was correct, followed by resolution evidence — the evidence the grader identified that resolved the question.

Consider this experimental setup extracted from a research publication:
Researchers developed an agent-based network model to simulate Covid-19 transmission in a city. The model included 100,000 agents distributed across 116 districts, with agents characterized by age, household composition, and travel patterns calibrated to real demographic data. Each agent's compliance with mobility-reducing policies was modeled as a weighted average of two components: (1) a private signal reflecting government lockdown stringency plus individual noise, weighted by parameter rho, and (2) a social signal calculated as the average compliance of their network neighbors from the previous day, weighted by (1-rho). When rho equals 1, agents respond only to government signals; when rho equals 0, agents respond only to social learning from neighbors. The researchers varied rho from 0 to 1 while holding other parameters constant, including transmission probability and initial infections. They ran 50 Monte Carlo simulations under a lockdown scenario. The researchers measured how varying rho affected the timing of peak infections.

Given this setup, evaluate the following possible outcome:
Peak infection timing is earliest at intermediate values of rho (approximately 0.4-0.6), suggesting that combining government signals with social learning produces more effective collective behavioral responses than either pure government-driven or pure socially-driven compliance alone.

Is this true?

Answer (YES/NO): NO